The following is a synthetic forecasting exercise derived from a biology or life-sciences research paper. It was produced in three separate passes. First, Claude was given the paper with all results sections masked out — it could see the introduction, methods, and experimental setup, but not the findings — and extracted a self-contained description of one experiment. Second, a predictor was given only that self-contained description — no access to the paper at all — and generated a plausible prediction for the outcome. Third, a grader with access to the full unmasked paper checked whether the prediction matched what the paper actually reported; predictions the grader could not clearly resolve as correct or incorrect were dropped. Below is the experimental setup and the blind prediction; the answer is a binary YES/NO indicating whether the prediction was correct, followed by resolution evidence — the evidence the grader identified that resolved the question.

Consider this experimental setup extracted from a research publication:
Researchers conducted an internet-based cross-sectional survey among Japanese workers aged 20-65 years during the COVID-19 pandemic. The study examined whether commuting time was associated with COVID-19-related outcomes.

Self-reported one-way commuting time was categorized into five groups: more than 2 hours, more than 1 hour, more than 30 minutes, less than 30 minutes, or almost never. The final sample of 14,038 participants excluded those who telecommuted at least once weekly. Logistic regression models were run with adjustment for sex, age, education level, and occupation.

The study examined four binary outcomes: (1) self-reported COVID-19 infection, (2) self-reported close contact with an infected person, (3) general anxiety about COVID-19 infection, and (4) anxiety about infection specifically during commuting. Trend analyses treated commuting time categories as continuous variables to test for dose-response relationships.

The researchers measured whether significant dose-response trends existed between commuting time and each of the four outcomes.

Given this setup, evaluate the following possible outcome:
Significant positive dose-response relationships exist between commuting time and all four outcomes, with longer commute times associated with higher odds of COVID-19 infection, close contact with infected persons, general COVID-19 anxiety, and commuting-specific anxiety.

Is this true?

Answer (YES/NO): NO